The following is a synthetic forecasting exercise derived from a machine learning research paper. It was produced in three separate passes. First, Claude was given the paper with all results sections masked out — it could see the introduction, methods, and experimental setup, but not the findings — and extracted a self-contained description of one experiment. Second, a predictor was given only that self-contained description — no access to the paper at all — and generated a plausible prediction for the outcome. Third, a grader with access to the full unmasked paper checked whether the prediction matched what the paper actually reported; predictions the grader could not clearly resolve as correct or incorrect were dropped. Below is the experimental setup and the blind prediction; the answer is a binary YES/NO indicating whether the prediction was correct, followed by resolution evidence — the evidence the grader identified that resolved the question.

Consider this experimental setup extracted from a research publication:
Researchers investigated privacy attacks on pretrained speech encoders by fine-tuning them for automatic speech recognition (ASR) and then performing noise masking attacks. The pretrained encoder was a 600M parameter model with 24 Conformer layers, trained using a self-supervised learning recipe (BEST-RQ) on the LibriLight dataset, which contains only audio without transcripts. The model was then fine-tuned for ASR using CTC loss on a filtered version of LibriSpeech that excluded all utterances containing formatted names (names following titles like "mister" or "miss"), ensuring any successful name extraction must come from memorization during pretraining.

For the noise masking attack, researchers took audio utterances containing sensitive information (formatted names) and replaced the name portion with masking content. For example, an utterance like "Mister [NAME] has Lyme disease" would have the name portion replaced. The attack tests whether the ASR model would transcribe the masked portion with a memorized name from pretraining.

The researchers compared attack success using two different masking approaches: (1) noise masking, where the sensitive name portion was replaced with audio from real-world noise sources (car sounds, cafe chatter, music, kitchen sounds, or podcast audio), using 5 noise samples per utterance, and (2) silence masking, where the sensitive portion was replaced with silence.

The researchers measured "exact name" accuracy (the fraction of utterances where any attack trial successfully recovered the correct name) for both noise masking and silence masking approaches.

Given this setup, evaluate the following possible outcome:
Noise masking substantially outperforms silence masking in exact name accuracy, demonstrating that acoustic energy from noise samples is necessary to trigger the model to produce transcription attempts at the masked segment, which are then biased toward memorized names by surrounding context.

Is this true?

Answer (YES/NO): NO